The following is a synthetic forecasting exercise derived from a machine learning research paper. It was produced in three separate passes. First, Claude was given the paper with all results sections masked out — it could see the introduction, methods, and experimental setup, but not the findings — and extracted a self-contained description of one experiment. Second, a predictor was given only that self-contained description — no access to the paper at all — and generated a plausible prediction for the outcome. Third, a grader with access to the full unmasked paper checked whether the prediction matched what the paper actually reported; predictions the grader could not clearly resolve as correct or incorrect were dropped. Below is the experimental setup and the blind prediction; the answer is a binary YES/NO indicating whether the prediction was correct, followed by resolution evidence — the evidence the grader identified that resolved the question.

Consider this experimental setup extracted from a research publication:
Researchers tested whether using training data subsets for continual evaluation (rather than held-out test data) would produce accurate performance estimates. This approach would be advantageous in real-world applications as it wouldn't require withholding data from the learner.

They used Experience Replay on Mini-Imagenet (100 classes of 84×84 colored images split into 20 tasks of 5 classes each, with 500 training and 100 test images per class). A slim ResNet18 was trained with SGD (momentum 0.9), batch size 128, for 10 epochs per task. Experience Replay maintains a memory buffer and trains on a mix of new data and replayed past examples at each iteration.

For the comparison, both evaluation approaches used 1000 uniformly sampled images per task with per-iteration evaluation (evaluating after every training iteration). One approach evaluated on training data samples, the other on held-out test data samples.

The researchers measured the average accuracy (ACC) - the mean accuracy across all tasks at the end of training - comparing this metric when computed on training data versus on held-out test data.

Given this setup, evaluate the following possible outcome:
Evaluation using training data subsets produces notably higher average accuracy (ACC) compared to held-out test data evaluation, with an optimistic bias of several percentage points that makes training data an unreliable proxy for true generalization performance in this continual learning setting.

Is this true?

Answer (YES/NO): NO